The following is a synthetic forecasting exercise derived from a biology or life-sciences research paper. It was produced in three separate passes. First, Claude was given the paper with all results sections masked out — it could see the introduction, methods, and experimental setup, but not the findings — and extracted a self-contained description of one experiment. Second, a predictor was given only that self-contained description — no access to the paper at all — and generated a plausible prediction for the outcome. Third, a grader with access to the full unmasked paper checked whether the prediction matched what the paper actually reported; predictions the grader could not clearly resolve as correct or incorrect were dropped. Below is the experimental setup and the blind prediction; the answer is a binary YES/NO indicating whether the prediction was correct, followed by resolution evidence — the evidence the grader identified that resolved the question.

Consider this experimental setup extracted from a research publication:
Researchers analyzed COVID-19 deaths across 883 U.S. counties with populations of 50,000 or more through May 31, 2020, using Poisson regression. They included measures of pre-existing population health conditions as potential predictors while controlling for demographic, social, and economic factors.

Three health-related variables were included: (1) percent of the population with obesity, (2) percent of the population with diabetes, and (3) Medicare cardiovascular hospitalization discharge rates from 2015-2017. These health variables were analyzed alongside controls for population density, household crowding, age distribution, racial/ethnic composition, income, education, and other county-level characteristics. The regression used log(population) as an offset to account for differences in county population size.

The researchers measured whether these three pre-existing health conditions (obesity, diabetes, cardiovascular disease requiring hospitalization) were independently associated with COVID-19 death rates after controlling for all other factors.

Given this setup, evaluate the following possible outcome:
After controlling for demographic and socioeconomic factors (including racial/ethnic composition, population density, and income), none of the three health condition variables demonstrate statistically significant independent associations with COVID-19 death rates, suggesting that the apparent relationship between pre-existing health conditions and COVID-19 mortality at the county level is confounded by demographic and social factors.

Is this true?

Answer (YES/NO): NO